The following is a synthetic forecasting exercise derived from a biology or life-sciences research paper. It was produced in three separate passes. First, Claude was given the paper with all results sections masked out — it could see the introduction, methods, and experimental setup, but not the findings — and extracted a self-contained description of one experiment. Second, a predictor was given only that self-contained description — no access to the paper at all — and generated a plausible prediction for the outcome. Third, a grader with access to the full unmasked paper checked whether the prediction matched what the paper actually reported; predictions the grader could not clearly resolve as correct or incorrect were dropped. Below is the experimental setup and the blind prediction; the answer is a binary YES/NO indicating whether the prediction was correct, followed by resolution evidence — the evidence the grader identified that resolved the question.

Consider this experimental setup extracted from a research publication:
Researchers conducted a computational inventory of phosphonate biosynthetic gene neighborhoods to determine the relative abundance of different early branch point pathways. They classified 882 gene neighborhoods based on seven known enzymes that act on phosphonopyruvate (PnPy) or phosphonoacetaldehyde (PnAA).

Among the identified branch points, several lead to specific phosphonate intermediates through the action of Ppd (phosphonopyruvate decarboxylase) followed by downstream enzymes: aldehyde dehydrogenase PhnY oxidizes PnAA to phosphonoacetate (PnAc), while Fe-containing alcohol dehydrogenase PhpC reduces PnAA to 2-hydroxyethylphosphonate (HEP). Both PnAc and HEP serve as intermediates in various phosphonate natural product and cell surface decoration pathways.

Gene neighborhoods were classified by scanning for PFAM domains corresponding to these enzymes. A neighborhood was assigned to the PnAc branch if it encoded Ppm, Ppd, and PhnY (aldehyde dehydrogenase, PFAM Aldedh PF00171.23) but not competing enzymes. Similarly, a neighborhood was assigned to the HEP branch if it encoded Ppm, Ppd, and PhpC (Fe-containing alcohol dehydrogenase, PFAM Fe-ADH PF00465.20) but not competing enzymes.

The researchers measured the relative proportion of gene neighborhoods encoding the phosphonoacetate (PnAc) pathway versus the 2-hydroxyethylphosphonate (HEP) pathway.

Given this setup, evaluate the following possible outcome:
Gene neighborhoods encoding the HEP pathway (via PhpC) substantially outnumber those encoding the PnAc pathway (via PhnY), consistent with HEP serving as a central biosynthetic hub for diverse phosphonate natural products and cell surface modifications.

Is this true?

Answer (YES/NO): NO